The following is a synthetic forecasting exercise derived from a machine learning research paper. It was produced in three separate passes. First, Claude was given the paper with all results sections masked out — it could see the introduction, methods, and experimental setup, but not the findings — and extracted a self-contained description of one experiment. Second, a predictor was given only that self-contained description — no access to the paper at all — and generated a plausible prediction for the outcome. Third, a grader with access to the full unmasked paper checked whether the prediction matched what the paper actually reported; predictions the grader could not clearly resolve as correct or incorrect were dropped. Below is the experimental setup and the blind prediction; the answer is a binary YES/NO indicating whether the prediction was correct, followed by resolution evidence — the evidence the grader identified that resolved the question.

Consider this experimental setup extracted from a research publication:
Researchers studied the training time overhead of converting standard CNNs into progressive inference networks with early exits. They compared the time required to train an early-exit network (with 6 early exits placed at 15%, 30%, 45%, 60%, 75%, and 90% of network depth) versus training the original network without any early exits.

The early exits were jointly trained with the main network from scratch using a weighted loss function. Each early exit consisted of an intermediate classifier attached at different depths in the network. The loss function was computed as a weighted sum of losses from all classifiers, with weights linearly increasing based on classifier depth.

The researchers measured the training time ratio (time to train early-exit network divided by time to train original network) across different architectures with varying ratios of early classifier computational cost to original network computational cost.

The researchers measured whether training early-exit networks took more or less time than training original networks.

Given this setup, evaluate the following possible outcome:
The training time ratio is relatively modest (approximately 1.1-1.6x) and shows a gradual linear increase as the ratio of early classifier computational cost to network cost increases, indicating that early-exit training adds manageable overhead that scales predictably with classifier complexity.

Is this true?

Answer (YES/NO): NO